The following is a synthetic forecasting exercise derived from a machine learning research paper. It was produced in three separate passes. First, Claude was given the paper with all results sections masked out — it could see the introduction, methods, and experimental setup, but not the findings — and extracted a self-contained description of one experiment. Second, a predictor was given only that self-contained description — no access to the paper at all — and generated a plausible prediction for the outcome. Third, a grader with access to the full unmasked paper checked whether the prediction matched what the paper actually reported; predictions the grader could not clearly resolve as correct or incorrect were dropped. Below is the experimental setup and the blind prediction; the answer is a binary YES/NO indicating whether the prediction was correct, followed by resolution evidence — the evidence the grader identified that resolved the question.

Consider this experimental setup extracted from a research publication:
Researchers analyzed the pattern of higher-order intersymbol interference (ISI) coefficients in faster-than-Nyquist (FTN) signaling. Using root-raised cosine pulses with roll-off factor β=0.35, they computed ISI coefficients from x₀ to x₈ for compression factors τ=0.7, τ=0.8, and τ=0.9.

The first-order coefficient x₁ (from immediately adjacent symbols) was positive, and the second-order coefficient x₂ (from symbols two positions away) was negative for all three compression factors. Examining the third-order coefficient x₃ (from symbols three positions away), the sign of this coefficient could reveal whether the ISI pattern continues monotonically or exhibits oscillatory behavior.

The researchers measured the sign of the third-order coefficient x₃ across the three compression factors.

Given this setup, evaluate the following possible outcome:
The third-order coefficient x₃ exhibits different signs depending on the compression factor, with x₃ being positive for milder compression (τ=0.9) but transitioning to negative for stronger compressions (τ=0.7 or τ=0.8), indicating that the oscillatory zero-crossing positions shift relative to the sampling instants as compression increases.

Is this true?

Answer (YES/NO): NO